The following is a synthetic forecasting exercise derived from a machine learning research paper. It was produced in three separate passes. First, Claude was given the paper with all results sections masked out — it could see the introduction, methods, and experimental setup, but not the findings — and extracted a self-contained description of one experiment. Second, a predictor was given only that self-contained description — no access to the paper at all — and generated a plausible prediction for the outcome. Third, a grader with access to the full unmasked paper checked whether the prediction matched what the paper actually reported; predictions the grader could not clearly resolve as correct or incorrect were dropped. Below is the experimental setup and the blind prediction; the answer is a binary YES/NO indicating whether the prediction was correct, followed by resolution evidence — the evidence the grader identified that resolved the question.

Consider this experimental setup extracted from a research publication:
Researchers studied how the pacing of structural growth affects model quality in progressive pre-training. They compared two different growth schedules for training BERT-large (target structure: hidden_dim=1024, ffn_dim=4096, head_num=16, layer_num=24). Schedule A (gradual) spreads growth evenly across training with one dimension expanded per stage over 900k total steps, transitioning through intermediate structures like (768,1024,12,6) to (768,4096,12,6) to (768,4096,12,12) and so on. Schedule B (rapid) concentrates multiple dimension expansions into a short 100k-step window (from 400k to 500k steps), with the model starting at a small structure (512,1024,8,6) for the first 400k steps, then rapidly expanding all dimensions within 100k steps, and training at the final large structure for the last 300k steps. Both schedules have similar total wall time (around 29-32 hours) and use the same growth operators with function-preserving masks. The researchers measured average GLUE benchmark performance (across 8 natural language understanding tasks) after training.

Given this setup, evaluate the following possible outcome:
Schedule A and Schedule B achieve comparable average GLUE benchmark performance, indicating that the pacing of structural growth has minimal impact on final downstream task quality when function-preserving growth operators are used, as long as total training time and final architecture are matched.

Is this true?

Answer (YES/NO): NO